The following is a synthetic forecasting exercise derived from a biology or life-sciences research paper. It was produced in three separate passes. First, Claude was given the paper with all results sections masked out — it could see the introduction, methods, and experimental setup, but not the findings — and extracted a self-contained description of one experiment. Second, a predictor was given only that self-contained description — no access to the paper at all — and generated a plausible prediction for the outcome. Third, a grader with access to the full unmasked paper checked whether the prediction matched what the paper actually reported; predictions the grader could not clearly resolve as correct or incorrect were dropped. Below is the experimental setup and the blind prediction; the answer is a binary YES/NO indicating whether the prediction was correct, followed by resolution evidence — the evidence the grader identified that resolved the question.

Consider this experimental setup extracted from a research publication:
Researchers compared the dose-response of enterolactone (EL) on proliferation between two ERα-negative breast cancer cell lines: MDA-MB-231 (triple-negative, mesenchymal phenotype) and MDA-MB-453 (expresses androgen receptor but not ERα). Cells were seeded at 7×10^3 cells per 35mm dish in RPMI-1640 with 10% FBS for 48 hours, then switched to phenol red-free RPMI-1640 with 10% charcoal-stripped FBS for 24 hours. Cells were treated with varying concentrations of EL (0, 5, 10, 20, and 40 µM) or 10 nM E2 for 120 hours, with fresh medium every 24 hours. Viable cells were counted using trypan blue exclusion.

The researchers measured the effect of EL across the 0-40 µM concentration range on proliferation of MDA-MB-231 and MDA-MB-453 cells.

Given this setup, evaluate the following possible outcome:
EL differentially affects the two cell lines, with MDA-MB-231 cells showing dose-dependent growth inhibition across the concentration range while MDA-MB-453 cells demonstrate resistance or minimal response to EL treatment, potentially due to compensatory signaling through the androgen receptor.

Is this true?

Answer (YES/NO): NO